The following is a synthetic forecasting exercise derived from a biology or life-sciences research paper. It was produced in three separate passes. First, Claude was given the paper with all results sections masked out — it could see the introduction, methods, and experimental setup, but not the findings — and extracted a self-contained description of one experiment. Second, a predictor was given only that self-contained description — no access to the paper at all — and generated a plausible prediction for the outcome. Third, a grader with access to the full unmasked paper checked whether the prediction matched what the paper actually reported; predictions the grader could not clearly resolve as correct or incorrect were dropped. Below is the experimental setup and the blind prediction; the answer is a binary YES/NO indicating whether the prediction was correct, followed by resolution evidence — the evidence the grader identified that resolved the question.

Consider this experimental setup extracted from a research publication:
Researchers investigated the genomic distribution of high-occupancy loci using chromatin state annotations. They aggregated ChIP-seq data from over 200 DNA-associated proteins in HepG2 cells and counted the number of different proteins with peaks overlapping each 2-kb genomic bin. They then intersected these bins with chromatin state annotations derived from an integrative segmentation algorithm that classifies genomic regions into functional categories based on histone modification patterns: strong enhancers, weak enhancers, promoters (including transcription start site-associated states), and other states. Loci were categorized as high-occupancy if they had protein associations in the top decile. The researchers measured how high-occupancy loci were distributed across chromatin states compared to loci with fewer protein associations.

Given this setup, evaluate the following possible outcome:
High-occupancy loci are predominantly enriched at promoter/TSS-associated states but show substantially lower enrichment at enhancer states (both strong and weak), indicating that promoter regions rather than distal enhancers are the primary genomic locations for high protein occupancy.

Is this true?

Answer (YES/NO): NO